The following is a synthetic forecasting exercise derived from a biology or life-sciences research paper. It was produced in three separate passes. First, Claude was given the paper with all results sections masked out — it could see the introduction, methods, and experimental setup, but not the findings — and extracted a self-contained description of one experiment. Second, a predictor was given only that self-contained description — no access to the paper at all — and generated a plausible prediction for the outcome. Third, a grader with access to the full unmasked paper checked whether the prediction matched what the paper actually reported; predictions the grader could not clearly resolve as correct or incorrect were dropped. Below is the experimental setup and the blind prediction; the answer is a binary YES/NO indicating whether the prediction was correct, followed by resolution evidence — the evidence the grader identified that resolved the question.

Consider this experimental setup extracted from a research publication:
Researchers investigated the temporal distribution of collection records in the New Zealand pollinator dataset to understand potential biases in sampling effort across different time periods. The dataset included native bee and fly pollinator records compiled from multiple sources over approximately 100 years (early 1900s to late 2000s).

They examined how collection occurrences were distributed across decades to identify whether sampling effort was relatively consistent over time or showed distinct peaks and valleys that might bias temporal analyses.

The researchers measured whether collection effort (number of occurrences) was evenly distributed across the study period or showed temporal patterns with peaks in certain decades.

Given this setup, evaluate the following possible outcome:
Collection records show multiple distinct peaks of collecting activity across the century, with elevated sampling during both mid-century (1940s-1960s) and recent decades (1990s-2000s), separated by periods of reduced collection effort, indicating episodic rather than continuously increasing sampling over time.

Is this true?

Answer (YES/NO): NO